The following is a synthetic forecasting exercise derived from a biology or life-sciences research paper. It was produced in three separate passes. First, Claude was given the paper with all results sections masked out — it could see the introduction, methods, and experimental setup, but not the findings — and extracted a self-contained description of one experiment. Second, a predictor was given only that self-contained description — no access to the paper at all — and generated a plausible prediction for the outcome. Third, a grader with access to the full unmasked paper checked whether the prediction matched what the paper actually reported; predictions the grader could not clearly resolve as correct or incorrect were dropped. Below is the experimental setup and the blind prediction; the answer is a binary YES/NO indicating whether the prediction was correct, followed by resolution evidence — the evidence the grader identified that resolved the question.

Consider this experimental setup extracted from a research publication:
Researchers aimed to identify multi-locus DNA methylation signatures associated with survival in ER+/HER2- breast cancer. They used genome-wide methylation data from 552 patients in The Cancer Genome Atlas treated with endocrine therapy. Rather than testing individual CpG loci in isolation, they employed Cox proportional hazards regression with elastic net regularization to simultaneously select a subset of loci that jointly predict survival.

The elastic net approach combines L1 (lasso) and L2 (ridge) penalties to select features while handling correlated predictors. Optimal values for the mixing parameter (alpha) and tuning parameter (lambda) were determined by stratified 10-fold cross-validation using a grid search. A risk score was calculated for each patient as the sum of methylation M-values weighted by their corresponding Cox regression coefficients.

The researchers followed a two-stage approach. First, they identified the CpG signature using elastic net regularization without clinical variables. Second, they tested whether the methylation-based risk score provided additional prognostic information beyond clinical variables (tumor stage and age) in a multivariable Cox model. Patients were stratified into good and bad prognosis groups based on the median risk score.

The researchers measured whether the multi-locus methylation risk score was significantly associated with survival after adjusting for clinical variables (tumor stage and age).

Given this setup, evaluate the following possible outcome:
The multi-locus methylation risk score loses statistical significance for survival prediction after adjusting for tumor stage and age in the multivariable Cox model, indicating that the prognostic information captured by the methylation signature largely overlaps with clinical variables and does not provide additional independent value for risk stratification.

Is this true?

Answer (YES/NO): NO